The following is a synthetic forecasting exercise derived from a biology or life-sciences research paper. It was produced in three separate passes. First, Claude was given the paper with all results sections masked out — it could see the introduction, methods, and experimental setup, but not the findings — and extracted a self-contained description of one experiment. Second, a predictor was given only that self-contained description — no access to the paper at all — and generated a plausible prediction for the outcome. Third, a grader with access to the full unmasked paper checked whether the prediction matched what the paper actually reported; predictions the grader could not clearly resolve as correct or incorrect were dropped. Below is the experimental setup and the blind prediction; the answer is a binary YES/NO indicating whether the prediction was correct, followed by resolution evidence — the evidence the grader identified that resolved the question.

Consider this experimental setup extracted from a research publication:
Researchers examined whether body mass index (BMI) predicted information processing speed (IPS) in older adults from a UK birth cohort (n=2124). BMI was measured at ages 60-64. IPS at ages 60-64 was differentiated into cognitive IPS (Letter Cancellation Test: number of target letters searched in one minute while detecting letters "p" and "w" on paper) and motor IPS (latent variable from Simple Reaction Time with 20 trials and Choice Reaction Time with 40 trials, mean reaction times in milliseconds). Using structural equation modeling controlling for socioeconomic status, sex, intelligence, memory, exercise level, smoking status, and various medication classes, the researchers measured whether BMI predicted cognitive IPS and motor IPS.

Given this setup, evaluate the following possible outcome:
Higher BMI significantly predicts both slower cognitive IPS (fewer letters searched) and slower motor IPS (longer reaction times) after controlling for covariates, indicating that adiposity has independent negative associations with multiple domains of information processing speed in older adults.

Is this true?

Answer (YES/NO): NO